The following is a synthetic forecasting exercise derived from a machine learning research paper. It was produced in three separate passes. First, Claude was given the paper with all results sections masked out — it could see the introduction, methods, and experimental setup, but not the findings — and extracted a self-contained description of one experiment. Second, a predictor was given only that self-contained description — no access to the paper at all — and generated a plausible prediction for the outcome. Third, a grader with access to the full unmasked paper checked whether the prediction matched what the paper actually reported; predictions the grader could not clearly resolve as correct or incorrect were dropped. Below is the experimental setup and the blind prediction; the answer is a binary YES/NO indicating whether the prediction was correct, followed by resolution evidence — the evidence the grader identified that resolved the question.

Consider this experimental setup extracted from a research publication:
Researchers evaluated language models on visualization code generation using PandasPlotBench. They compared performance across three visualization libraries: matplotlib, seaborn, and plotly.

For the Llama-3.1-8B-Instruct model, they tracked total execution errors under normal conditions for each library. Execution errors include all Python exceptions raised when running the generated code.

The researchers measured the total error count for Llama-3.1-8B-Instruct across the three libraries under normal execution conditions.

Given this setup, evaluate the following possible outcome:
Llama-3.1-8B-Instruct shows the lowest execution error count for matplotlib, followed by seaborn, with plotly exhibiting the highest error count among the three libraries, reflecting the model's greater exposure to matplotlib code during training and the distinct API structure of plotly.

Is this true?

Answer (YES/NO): YES